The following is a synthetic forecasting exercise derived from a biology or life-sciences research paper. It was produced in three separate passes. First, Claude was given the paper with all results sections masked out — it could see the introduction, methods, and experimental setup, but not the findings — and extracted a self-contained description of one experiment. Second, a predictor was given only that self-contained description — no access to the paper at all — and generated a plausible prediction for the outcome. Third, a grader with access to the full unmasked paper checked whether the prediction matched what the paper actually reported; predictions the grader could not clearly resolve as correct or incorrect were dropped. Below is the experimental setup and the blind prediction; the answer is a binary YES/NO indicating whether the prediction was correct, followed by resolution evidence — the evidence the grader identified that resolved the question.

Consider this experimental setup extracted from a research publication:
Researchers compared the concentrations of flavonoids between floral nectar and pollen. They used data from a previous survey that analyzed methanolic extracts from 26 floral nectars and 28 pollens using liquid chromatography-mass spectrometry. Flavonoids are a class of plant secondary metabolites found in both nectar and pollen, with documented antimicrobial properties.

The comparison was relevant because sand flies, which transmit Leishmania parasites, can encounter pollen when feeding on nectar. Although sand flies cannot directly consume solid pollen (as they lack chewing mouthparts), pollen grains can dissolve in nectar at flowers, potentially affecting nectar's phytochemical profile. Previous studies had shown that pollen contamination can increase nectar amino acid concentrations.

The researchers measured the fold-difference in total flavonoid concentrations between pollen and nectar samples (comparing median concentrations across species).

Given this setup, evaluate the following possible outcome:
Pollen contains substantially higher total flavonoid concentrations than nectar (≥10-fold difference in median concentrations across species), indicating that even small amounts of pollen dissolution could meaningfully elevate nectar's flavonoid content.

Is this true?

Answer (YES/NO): YES